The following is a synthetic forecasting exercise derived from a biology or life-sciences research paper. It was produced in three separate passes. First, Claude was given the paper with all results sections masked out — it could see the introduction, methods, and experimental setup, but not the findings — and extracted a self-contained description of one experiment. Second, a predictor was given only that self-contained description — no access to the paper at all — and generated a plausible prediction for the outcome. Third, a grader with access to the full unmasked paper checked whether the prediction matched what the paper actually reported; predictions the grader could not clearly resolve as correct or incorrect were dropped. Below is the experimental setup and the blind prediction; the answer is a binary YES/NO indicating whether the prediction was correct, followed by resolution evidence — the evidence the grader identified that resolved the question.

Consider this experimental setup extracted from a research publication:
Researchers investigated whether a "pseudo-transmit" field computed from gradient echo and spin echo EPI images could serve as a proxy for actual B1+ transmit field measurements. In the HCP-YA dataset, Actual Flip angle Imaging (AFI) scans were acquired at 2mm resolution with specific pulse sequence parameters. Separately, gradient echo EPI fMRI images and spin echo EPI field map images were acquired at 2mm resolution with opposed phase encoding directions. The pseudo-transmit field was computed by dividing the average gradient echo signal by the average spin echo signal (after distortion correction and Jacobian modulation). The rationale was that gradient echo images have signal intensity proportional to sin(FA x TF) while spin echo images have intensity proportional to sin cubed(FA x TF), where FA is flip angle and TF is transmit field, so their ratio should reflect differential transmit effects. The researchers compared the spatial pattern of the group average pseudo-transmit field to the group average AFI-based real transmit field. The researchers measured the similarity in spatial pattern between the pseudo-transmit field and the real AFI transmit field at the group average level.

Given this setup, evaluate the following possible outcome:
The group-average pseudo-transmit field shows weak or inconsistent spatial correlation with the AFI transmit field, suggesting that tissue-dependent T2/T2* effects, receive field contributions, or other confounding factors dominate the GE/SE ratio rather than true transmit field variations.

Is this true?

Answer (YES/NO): NO